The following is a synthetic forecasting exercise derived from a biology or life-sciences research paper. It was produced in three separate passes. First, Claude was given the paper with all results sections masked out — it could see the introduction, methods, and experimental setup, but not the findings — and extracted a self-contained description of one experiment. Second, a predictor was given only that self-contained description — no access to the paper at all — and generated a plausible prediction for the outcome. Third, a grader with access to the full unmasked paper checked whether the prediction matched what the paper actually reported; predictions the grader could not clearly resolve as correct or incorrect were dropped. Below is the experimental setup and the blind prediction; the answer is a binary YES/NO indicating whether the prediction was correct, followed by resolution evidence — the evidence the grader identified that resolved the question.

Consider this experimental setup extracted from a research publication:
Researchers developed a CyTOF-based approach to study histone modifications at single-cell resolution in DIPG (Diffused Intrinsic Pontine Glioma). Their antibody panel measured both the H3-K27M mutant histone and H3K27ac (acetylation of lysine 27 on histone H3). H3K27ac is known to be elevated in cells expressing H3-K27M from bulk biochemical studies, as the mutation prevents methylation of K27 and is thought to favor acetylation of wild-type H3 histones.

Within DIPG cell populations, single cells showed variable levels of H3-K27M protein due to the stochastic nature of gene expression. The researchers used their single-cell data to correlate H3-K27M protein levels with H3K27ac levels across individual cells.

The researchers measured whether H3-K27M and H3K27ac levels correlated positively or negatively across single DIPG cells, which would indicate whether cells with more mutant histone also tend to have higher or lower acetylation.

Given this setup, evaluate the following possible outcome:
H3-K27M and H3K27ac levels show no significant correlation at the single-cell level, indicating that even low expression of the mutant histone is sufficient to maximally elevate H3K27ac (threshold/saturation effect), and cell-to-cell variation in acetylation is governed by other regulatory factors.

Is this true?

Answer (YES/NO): NO